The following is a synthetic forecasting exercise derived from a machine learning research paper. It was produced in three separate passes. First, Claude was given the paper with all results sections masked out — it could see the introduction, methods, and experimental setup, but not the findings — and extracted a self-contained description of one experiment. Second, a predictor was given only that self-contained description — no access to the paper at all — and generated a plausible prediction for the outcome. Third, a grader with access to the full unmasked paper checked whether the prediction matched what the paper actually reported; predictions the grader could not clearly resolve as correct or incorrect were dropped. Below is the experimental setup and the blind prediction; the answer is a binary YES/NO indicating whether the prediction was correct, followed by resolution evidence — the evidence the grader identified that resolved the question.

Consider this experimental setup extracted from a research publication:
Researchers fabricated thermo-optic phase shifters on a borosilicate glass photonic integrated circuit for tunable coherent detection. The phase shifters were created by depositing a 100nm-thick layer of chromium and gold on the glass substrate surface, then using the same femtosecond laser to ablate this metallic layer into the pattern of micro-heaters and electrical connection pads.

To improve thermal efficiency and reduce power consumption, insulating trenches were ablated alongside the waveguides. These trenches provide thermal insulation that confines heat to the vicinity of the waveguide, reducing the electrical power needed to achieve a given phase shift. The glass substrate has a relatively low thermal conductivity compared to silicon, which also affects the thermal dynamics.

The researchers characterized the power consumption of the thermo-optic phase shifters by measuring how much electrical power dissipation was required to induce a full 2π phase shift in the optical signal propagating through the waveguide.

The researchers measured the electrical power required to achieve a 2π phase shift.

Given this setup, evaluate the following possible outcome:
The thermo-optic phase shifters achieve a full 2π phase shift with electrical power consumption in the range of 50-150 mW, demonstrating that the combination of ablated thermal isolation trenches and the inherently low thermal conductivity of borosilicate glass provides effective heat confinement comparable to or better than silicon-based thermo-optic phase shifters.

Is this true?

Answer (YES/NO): YES